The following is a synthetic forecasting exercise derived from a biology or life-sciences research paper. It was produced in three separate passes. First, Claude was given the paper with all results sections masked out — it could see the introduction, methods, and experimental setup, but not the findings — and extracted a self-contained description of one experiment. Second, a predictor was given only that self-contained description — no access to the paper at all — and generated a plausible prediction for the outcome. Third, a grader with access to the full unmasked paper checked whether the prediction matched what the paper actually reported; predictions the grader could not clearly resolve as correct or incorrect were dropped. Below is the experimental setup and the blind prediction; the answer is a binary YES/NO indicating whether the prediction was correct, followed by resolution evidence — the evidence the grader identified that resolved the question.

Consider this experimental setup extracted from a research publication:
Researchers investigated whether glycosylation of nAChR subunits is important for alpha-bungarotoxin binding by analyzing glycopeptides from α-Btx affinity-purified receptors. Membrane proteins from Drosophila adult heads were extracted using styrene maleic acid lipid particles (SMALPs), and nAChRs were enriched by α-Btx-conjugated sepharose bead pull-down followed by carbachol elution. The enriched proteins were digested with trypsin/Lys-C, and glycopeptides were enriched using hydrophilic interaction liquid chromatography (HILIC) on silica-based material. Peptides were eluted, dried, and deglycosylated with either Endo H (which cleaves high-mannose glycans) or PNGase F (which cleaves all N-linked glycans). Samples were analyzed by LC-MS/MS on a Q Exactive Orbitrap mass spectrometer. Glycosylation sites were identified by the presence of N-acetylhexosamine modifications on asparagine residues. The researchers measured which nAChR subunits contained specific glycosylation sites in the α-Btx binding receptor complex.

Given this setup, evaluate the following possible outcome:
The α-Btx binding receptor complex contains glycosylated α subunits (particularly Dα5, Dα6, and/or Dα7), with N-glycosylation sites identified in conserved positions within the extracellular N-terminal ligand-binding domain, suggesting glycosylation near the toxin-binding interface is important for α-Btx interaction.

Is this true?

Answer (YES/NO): YES